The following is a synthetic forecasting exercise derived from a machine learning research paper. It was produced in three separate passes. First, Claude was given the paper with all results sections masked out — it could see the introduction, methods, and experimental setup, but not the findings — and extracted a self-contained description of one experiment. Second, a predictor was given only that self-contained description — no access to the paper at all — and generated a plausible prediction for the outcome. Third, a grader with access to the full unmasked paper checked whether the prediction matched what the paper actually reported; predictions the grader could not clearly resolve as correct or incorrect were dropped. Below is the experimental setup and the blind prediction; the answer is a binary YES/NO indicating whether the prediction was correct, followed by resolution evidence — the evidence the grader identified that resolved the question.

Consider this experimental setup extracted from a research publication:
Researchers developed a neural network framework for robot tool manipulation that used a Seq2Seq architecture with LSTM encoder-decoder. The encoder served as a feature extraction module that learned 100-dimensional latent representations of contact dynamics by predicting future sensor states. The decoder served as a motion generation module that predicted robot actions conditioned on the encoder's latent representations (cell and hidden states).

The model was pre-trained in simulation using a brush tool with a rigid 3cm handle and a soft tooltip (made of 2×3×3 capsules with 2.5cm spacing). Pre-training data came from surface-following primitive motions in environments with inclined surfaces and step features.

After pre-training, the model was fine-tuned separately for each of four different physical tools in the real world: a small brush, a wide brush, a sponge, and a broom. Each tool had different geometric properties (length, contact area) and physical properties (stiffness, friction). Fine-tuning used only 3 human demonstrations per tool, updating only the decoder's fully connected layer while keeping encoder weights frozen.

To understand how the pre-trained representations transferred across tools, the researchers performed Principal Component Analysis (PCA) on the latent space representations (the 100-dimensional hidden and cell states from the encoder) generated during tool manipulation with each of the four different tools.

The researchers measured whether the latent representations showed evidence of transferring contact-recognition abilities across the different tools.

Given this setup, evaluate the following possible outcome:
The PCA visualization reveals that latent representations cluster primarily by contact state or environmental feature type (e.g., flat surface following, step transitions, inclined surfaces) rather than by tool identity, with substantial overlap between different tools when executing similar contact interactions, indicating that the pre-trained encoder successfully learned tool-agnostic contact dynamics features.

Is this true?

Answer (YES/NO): NO